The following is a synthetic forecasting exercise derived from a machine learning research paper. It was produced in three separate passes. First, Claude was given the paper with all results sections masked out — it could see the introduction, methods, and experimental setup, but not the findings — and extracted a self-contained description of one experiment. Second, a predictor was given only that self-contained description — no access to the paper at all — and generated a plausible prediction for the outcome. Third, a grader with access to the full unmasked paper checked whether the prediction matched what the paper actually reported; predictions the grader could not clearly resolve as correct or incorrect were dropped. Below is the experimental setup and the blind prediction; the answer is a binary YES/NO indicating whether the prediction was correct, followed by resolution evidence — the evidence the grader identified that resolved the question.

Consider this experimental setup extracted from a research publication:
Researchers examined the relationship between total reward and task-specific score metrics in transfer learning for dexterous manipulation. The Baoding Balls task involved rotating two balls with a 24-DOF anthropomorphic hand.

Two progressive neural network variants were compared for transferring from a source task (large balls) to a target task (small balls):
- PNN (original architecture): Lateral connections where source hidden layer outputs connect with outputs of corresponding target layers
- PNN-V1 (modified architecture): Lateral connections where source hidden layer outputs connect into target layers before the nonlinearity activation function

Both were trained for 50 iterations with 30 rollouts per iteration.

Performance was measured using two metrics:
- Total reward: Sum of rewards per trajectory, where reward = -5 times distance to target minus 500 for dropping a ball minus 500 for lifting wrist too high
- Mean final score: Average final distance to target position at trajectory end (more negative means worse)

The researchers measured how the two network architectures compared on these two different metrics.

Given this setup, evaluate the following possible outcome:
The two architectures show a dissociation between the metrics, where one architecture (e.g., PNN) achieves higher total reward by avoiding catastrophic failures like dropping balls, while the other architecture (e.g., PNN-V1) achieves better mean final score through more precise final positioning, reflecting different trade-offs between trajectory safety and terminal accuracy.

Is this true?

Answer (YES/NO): YES